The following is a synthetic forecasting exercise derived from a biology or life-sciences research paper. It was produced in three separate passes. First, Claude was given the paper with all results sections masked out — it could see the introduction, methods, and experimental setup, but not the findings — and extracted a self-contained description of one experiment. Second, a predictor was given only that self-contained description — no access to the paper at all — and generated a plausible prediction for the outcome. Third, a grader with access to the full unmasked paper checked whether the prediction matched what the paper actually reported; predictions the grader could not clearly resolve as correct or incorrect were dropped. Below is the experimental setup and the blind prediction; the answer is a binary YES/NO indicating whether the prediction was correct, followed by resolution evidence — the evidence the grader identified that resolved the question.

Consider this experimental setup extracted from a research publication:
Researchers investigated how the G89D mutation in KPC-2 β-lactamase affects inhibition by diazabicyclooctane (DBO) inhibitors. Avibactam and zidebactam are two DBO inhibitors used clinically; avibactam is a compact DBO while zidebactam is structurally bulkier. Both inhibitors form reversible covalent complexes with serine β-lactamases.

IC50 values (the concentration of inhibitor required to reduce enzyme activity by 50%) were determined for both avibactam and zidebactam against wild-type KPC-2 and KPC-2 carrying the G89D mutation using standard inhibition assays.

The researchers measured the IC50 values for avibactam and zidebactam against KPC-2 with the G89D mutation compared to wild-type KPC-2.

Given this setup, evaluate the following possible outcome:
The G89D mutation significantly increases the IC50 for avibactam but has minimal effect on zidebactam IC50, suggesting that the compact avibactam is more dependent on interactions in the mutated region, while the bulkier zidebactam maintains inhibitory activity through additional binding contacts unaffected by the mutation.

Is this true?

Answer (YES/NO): NO